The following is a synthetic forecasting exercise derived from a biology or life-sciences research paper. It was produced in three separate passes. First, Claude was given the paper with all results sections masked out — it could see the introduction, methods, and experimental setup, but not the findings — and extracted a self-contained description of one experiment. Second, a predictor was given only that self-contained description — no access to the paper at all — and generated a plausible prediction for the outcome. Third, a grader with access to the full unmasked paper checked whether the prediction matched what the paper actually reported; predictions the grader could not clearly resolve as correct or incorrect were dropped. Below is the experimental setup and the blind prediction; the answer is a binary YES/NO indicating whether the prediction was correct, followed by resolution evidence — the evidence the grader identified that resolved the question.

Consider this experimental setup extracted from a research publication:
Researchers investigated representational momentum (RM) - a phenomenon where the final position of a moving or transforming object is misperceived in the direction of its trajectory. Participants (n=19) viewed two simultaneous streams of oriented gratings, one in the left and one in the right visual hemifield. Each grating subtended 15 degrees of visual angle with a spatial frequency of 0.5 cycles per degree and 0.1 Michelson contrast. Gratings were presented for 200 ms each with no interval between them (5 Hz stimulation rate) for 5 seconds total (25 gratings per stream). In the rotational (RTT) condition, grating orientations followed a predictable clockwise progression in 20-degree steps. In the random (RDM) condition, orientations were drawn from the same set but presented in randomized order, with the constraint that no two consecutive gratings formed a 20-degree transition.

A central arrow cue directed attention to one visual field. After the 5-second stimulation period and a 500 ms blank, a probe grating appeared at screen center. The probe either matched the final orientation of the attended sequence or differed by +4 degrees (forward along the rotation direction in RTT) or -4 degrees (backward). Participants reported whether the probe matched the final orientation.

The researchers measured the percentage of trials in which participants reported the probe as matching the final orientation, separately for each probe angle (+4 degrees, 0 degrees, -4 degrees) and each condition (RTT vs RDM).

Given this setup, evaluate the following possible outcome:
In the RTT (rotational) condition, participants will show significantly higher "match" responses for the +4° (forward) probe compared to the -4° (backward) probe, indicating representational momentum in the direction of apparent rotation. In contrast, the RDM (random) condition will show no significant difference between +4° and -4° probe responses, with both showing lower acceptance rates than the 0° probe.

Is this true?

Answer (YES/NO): YES